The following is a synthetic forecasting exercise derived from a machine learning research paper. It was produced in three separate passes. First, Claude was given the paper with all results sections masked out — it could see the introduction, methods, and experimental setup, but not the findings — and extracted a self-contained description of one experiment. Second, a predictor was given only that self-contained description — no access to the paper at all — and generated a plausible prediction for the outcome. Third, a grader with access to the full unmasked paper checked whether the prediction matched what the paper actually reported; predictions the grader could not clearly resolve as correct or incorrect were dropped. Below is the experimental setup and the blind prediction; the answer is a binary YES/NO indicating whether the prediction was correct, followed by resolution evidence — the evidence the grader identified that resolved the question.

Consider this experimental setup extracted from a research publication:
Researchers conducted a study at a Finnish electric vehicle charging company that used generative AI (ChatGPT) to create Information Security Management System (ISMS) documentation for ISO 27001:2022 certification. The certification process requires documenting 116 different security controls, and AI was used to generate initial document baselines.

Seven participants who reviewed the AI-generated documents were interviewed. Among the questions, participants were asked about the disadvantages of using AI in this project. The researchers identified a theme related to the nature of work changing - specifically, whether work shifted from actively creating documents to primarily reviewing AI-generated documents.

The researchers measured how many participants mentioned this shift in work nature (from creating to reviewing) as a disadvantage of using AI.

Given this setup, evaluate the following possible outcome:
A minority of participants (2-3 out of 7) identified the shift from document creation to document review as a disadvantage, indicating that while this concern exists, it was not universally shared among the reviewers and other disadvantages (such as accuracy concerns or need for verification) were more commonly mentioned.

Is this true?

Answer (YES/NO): YES